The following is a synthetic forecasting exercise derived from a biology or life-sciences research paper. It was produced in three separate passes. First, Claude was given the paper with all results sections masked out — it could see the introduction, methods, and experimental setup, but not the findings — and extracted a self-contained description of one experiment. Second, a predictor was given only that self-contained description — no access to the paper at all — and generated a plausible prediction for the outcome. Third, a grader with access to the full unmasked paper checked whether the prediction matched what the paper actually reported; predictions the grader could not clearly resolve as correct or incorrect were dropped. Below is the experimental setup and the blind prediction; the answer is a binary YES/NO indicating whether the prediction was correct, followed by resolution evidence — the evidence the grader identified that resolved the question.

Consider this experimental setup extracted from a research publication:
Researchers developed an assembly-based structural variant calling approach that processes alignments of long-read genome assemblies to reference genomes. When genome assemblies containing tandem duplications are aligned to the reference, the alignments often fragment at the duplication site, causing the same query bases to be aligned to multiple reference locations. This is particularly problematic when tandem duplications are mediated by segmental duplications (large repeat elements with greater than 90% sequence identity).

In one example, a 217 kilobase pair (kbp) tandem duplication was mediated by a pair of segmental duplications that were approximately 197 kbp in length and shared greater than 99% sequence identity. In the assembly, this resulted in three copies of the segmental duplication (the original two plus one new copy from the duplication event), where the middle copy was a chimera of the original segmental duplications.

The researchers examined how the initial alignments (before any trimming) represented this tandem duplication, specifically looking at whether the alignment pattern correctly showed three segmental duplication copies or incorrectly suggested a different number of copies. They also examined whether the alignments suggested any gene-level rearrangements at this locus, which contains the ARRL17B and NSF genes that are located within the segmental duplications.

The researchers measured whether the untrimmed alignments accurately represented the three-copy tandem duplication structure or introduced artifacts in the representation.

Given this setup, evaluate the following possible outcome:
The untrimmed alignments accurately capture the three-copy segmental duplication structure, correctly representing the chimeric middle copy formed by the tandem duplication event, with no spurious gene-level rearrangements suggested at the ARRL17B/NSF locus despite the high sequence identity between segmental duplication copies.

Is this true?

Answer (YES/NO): NO